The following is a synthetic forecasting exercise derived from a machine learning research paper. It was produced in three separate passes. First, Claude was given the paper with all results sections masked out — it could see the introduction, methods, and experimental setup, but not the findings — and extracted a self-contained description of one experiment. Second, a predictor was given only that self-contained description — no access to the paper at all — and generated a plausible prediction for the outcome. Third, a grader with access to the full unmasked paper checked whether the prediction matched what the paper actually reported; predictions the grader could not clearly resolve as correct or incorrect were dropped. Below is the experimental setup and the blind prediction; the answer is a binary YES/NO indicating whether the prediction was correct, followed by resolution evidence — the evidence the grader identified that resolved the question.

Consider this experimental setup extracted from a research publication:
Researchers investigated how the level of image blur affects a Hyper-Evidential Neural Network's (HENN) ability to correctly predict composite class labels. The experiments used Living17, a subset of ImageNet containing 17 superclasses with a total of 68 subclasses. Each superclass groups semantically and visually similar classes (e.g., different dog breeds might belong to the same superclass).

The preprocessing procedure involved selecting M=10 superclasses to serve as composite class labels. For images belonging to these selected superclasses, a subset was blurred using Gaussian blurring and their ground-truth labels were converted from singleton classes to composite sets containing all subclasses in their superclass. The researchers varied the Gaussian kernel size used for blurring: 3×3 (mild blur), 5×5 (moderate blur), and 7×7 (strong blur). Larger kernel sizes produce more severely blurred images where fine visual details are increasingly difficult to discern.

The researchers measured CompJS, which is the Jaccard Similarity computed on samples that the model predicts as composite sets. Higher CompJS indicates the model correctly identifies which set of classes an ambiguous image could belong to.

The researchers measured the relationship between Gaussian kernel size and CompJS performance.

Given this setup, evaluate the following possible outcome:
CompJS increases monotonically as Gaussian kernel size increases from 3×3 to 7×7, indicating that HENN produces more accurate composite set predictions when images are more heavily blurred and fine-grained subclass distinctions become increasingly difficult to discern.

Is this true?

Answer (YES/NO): NO